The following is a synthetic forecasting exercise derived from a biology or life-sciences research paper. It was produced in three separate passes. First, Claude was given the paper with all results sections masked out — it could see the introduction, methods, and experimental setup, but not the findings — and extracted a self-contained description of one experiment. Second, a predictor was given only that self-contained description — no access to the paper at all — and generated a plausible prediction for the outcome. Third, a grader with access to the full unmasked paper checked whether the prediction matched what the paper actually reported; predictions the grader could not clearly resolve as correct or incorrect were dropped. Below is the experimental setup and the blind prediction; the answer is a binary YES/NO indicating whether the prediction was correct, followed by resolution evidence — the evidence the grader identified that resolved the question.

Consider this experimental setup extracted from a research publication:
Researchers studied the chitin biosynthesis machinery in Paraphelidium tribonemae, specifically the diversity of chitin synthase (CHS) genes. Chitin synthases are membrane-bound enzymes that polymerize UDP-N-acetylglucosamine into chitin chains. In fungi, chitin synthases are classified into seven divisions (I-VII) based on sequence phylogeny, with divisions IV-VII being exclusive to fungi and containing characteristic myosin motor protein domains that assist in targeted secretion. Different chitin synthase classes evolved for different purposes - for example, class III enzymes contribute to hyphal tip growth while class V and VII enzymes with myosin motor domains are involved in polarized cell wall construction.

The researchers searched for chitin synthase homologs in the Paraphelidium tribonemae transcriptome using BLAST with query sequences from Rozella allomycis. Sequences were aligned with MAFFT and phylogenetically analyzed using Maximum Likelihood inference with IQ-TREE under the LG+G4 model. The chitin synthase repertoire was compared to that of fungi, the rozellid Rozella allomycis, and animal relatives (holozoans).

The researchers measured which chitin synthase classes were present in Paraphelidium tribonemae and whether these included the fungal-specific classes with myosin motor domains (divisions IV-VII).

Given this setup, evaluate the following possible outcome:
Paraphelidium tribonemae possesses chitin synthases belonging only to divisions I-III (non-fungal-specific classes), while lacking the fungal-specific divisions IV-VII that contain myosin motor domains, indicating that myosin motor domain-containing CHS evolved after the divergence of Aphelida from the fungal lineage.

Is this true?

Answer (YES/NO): NO